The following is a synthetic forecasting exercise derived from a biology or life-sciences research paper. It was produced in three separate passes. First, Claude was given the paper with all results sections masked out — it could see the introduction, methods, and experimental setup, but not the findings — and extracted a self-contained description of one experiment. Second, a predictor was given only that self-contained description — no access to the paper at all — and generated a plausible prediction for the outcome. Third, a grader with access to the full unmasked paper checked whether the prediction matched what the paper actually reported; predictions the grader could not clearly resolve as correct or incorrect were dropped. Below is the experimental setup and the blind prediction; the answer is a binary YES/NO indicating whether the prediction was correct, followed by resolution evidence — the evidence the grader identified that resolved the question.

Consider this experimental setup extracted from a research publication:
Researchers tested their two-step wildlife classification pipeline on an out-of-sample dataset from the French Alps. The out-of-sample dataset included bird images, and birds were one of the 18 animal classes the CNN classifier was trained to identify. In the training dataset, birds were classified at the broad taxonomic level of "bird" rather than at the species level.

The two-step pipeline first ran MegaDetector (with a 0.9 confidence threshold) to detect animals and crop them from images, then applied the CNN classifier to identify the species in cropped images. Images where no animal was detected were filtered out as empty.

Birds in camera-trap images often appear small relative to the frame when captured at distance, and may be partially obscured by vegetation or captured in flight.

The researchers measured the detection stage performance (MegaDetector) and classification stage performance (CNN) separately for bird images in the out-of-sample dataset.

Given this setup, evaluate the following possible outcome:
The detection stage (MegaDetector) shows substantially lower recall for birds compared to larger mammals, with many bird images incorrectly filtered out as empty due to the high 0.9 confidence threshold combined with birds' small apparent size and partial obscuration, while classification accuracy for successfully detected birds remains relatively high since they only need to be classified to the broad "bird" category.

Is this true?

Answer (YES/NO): YES